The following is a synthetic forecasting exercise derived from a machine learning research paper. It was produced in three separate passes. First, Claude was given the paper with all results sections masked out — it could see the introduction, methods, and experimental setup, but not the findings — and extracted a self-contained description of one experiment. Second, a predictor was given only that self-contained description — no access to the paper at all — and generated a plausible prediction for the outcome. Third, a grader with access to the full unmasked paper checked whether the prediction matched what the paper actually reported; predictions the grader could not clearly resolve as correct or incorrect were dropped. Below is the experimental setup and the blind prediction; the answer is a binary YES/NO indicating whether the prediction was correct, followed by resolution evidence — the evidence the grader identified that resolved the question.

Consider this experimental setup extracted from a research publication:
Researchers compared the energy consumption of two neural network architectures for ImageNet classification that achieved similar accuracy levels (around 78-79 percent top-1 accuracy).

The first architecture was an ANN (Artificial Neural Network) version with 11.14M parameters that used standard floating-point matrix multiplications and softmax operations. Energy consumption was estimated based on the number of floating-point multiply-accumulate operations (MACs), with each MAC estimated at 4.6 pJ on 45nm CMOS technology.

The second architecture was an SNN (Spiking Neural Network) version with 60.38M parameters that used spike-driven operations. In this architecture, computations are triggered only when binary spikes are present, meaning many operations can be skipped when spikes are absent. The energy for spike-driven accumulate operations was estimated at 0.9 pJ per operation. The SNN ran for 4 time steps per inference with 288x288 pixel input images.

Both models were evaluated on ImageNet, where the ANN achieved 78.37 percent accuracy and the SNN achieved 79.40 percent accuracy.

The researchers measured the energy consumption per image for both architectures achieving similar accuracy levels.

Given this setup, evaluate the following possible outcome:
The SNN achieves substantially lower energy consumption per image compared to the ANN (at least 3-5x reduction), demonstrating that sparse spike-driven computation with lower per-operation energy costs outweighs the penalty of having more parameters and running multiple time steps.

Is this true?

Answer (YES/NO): NO